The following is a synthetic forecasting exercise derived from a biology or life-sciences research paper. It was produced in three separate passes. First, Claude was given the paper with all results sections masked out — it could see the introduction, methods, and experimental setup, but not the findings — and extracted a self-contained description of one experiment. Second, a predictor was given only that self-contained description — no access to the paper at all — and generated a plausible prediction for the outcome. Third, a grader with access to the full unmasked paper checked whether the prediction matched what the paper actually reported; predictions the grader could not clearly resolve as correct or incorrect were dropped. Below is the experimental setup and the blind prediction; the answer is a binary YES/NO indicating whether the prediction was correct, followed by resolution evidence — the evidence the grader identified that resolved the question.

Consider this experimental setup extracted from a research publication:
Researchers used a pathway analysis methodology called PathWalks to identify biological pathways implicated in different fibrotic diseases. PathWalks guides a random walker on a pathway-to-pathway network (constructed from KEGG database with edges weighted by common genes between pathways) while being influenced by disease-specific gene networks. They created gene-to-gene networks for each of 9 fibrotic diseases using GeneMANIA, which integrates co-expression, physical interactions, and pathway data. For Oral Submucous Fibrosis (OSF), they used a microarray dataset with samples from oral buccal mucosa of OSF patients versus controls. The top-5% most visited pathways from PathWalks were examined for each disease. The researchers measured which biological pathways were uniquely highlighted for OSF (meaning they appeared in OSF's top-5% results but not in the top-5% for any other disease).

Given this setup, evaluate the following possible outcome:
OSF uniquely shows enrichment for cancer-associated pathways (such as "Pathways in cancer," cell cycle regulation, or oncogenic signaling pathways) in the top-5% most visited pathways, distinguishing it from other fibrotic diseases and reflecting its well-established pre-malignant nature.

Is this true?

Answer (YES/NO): NO